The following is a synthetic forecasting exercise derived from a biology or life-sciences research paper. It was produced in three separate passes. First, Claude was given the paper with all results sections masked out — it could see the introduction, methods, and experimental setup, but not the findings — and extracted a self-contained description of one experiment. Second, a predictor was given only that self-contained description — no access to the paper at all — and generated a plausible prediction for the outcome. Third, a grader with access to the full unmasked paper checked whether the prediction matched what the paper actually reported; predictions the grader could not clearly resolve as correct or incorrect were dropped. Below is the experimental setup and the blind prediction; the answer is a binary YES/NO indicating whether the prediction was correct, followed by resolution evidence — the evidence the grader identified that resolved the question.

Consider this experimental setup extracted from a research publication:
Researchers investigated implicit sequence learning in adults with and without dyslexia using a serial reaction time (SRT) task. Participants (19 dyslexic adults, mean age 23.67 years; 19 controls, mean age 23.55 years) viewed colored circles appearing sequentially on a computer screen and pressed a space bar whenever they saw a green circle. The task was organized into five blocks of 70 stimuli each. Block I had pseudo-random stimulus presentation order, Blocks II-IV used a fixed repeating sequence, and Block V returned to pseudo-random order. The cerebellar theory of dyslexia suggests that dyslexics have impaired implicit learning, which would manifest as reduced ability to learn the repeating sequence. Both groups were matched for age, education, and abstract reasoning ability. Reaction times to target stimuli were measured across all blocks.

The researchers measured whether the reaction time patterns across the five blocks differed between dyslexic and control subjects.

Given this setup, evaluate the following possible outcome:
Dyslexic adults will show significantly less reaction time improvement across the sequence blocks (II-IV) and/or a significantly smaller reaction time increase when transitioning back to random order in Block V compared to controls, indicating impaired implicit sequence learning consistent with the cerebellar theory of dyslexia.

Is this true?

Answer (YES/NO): NO